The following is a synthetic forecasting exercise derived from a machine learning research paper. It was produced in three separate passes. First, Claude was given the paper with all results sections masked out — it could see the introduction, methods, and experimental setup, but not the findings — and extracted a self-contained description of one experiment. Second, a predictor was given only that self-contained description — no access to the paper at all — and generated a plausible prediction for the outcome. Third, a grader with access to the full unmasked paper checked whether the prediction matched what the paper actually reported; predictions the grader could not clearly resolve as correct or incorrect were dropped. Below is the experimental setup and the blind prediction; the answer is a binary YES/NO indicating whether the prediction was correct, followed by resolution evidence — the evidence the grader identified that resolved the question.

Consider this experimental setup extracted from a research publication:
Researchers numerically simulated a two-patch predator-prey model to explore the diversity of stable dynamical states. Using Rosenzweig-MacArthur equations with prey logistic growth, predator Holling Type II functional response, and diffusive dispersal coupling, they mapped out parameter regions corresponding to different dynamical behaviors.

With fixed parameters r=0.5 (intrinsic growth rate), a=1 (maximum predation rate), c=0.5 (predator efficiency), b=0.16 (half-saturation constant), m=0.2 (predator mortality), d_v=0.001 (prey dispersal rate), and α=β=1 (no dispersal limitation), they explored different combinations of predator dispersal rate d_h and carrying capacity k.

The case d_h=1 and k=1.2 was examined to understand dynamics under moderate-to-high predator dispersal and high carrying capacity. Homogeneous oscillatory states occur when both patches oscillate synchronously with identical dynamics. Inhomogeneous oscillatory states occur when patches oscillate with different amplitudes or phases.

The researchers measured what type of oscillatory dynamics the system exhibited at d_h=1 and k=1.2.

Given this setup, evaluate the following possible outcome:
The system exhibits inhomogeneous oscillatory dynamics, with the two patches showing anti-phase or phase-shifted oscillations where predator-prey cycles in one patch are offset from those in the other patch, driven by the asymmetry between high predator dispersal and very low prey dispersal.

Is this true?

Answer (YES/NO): NO